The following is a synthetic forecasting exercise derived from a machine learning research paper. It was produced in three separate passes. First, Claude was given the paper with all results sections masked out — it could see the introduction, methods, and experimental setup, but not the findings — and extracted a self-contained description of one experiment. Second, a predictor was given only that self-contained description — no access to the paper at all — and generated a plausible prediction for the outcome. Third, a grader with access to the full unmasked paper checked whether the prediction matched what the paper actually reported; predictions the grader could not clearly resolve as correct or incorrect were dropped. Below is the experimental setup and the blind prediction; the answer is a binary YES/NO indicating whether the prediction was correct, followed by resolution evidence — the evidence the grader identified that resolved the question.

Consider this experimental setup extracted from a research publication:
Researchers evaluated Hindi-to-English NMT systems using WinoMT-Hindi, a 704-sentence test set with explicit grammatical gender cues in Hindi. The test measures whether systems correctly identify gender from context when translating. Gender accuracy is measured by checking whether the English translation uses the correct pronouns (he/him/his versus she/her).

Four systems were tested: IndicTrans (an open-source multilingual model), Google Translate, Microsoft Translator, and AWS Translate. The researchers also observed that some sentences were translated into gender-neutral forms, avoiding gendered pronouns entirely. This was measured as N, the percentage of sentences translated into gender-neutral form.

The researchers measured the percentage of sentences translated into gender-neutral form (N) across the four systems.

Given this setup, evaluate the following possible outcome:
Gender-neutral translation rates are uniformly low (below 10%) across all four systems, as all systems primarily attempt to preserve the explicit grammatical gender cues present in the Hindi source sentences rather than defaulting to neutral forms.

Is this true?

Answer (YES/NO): YES